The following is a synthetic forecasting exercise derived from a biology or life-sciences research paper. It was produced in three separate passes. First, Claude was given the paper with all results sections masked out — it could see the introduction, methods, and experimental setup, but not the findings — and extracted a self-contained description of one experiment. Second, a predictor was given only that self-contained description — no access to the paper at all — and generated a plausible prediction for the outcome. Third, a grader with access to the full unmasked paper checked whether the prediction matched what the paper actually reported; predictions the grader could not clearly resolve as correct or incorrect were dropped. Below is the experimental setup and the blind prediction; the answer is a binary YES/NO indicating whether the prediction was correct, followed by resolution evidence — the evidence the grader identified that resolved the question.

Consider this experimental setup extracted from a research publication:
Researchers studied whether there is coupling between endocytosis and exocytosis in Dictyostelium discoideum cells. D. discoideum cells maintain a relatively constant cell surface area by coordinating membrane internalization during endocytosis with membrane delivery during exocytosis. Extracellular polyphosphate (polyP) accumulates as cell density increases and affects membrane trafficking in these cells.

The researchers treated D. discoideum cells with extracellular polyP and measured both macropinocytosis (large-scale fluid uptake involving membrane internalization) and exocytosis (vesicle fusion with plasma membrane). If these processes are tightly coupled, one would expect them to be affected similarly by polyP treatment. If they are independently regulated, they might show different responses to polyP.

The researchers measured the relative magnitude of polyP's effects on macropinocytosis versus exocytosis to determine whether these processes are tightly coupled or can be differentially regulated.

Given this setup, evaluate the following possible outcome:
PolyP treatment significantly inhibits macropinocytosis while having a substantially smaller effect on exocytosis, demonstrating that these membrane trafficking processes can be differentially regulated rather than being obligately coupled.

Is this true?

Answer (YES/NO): NO